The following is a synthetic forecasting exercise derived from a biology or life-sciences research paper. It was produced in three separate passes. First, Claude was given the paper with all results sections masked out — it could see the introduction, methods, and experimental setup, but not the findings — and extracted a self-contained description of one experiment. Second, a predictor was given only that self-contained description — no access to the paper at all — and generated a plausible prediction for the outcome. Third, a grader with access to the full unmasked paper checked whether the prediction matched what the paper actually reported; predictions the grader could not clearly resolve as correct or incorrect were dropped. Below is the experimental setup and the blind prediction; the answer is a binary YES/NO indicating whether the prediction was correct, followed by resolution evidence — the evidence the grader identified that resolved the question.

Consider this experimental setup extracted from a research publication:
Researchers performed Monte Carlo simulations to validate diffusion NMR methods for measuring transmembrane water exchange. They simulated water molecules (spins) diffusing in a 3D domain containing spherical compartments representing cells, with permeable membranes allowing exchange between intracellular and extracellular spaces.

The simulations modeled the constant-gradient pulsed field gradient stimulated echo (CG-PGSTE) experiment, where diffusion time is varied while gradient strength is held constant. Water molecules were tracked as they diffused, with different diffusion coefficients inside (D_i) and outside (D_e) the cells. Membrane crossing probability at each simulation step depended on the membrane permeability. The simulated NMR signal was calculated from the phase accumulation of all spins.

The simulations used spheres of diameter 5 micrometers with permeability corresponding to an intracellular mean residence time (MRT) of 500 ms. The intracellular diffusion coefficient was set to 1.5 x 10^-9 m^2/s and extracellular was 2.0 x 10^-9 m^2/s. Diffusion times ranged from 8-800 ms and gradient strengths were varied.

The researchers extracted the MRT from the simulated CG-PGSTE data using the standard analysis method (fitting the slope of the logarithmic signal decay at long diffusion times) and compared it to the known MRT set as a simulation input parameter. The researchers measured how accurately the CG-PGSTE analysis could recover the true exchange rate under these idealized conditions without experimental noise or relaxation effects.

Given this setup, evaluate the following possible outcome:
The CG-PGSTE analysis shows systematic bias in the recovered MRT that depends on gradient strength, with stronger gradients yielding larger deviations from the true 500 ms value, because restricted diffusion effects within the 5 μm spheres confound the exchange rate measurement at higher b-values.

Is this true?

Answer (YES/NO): NO